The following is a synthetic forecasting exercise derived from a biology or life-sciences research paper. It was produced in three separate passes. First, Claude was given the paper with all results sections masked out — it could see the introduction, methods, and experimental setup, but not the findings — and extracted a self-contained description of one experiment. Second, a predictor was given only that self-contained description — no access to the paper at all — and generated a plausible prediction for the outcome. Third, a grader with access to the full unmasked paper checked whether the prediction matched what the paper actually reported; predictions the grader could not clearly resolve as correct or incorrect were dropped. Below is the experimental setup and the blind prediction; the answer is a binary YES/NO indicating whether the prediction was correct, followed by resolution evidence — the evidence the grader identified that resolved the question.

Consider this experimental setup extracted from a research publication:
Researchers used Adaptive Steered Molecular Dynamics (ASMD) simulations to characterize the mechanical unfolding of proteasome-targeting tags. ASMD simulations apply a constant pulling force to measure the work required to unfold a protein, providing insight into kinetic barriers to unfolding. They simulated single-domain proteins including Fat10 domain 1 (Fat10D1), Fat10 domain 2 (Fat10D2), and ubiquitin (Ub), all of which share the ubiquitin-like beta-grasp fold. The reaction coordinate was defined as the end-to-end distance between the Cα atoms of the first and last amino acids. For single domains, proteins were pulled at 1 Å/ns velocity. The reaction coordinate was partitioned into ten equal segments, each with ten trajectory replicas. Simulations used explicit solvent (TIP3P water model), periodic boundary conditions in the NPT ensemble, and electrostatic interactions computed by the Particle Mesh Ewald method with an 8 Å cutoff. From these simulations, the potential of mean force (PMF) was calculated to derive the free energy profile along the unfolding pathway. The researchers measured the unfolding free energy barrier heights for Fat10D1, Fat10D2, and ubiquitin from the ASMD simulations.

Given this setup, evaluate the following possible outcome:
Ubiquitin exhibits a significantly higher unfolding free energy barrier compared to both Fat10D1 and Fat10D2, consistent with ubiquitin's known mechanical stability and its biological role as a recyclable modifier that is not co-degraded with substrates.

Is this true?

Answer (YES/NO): YES